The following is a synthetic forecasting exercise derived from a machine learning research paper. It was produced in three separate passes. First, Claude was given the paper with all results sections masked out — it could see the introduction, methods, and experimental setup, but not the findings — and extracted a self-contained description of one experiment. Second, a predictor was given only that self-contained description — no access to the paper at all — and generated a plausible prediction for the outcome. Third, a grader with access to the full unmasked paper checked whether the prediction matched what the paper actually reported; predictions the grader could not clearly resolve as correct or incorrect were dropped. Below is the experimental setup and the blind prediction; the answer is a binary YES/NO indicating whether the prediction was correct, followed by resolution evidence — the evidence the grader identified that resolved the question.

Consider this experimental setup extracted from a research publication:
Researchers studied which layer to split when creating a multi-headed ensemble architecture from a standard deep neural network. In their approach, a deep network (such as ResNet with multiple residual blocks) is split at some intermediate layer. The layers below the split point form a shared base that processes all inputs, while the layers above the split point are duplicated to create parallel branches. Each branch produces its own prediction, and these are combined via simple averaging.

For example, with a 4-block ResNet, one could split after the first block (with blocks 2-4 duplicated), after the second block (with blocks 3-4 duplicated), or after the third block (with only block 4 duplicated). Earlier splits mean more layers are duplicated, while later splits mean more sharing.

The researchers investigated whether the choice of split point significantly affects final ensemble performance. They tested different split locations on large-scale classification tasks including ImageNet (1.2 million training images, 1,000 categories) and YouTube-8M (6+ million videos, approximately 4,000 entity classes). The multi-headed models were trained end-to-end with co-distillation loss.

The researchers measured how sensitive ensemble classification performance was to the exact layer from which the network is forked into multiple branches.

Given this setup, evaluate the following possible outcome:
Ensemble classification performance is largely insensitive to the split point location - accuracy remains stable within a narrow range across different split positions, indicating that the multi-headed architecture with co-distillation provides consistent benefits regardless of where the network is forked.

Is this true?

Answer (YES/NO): YES